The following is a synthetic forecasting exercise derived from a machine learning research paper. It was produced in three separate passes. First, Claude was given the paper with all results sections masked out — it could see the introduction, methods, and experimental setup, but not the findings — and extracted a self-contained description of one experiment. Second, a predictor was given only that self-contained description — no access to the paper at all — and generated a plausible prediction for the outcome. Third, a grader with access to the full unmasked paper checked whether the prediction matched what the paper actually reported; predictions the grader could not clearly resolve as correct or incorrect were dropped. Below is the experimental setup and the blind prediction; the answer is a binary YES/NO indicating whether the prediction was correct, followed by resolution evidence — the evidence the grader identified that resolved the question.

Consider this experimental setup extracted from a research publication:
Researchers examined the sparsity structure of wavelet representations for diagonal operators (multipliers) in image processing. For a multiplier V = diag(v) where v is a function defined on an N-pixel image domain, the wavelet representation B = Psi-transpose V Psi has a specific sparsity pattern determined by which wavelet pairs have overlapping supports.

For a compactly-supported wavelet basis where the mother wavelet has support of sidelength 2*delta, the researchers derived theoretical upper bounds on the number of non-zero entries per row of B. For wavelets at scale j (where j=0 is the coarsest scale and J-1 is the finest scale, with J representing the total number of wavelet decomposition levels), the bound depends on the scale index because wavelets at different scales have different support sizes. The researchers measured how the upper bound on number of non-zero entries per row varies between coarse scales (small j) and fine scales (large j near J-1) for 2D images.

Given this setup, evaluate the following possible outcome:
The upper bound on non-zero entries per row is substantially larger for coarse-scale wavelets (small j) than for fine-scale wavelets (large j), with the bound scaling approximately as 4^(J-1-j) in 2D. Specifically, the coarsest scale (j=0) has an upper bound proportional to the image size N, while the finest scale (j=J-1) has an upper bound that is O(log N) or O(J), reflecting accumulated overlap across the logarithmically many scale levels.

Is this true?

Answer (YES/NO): NO